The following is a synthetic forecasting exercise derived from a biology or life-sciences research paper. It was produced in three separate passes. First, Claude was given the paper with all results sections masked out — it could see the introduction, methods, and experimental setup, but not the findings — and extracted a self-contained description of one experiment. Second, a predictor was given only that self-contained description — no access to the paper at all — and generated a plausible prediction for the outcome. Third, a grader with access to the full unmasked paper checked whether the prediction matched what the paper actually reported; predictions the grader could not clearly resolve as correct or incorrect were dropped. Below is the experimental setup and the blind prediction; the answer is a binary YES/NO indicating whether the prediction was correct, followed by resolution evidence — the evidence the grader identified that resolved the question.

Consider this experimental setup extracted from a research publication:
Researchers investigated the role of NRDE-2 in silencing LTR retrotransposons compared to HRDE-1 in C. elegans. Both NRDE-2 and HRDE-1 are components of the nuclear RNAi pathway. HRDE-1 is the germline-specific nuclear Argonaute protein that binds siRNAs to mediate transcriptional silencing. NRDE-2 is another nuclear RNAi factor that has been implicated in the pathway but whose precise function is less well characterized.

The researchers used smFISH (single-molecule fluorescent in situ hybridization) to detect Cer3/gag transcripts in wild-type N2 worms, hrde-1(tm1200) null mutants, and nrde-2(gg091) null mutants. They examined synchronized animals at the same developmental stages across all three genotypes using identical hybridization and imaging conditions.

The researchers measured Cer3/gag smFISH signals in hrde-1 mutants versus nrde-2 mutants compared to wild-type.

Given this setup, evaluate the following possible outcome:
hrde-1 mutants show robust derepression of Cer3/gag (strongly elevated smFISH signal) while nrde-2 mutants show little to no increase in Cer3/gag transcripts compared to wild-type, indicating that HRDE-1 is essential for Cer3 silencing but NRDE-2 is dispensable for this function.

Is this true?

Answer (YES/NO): NO